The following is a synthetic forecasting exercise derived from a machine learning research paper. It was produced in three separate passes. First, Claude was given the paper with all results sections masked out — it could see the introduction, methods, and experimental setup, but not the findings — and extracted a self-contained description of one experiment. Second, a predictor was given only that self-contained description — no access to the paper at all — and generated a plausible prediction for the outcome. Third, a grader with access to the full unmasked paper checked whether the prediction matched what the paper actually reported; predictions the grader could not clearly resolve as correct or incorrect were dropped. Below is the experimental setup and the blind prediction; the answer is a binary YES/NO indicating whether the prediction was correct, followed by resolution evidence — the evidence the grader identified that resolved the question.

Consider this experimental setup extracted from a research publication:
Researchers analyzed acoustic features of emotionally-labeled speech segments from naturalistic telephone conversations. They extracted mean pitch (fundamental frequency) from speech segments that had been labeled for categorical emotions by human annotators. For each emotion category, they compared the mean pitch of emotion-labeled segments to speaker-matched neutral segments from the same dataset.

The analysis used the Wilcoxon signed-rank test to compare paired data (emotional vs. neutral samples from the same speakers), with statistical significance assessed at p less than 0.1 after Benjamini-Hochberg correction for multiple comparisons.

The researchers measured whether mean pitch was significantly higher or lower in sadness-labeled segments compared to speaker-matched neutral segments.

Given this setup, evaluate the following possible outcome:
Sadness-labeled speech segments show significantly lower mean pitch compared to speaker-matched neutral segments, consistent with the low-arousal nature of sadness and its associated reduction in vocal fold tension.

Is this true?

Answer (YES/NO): YES